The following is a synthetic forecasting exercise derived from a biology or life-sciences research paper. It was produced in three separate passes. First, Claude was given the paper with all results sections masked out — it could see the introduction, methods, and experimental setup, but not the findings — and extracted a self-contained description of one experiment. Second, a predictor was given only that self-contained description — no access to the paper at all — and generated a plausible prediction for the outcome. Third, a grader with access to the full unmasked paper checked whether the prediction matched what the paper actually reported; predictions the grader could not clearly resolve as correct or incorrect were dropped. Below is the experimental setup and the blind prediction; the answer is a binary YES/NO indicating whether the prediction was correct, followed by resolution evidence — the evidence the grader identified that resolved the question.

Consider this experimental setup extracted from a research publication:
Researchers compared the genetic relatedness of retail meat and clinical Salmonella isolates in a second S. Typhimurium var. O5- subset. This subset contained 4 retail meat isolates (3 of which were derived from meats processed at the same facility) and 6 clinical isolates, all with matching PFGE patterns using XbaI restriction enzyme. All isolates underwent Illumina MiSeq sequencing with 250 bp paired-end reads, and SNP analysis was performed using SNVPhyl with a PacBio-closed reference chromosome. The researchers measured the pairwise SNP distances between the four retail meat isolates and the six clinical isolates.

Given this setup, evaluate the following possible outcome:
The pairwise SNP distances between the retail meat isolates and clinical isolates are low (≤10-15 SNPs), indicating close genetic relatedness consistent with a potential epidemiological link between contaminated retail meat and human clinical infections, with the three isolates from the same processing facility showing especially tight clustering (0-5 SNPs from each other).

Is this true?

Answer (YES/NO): NO